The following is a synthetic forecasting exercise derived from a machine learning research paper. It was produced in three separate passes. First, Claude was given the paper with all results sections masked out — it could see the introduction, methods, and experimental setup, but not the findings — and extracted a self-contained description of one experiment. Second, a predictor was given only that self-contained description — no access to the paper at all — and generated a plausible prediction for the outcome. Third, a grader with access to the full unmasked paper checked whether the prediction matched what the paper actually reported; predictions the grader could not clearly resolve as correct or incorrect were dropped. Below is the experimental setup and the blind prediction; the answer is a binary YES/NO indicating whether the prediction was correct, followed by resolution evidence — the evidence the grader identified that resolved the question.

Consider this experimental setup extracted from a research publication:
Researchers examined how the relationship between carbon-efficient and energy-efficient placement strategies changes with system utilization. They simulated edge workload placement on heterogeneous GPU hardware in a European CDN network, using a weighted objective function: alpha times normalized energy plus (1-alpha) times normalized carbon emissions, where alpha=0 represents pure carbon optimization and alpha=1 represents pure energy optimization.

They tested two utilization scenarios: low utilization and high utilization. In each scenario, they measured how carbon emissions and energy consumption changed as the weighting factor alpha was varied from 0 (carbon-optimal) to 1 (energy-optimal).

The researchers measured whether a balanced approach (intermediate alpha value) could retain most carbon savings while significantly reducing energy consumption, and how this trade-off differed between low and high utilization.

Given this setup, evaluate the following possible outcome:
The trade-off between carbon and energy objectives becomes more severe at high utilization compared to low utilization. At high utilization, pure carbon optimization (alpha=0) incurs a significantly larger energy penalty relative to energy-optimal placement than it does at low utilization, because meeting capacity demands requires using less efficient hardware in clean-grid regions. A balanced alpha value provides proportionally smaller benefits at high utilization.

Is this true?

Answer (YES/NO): NO